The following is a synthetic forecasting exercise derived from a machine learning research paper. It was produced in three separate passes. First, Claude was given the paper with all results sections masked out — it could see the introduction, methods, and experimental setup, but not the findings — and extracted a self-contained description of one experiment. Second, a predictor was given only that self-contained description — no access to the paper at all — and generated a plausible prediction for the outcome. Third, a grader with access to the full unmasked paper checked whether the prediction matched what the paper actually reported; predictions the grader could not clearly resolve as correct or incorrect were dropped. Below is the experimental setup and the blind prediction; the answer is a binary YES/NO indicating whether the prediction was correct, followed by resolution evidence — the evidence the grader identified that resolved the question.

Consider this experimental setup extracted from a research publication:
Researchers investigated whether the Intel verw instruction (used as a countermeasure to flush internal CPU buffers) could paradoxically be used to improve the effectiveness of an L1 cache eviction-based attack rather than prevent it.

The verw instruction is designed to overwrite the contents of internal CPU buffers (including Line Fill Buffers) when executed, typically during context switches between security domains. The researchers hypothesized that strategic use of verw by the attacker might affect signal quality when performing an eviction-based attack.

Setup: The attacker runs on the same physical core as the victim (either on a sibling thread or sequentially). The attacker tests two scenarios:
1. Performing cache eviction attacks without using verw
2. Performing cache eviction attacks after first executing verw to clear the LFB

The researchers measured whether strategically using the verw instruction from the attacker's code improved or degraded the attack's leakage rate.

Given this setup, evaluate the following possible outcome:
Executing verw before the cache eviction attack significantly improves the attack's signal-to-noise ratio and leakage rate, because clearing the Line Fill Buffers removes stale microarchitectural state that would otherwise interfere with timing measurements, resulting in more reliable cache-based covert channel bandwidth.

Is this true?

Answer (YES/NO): NO